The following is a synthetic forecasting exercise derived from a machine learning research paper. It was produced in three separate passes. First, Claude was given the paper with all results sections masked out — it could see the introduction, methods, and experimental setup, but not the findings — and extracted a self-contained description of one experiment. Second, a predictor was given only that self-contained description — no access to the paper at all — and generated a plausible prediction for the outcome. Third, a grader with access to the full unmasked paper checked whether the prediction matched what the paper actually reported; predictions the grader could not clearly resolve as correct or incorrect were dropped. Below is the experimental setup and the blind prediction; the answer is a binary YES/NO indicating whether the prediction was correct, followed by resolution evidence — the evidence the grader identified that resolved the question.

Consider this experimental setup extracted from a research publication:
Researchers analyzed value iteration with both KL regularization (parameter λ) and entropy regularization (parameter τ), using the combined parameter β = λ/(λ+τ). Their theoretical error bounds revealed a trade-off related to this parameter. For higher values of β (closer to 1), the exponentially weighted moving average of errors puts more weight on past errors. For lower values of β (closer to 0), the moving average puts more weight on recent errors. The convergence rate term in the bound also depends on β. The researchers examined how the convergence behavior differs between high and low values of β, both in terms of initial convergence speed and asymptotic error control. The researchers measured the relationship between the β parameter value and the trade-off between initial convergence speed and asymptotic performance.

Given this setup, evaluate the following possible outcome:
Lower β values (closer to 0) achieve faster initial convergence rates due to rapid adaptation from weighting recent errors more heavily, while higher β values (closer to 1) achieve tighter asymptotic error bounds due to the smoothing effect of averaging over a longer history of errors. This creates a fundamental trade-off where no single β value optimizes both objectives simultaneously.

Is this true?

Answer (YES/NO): YES